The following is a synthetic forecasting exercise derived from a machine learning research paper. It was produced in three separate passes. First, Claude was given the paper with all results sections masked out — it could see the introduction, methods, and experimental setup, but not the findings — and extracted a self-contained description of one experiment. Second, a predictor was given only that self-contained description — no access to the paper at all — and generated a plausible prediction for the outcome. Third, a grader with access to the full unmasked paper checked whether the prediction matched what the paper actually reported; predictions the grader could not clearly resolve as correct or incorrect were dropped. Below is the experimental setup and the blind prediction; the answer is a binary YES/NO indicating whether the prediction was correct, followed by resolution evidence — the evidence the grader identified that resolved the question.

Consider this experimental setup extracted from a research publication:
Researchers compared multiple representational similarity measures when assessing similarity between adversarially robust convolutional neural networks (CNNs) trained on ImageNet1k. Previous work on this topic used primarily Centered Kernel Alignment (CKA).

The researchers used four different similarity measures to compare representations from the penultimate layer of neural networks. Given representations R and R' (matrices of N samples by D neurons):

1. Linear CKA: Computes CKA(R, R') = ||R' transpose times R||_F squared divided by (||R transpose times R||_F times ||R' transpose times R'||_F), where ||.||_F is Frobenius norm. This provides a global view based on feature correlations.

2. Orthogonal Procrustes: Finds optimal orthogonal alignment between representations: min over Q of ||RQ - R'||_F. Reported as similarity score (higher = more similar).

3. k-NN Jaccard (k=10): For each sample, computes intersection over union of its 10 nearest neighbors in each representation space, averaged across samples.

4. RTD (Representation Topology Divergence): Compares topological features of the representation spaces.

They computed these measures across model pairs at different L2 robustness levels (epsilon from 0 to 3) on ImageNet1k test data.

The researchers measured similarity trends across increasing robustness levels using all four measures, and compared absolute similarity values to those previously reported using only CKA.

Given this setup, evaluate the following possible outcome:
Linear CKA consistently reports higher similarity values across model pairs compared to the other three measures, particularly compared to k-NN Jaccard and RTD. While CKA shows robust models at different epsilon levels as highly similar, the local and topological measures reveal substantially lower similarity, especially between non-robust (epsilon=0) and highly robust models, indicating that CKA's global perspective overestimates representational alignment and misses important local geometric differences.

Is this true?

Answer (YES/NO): NO